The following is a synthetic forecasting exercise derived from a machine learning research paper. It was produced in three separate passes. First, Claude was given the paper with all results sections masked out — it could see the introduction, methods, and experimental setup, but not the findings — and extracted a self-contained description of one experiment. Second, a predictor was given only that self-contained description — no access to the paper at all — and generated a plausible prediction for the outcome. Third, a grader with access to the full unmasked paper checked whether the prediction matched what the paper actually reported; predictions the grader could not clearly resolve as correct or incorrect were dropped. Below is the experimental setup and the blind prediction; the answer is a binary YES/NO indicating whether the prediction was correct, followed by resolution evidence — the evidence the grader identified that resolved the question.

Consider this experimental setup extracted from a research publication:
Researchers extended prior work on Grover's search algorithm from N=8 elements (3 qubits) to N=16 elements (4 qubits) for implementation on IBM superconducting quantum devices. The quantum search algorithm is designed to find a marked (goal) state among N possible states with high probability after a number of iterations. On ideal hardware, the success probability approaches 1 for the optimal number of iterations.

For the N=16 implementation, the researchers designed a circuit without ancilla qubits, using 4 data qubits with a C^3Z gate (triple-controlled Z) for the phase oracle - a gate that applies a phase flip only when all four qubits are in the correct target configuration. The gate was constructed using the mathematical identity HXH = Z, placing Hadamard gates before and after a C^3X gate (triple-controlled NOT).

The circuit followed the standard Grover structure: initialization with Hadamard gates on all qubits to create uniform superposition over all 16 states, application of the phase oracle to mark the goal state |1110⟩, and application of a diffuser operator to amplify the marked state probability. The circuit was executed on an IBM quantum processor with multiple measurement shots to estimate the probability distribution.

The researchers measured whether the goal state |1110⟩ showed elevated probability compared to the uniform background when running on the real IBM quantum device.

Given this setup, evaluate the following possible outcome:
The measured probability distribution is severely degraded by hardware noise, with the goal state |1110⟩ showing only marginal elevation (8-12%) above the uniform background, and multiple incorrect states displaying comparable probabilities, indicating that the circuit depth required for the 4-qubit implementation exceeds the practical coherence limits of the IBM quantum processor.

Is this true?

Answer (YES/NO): NO